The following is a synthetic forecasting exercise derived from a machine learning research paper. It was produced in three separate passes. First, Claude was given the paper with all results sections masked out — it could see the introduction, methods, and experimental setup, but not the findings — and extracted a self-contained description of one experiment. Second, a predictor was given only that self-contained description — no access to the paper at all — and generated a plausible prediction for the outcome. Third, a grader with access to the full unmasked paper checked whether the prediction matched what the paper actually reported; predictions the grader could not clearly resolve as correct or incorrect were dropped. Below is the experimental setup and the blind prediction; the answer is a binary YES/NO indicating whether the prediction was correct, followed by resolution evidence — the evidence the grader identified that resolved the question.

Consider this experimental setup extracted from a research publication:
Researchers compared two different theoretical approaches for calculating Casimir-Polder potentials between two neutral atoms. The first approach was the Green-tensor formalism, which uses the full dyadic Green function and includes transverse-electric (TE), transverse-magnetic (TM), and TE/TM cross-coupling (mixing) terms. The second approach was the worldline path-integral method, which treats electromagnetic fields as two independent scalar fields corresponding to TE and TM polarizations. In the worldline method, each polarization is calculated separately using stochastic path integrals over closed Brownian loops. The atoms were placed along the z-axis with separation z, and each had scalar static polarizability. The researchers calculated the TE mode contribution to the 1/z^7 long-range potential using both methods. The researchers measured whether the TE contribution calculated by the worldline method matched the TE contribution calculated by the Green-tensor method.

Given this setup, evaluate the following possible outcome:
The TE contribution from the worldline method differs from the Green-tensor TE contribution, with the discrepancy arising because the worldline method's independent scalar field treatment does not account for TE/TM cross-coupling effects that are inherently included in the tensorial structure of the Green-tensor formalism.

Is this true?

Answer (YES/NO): YES